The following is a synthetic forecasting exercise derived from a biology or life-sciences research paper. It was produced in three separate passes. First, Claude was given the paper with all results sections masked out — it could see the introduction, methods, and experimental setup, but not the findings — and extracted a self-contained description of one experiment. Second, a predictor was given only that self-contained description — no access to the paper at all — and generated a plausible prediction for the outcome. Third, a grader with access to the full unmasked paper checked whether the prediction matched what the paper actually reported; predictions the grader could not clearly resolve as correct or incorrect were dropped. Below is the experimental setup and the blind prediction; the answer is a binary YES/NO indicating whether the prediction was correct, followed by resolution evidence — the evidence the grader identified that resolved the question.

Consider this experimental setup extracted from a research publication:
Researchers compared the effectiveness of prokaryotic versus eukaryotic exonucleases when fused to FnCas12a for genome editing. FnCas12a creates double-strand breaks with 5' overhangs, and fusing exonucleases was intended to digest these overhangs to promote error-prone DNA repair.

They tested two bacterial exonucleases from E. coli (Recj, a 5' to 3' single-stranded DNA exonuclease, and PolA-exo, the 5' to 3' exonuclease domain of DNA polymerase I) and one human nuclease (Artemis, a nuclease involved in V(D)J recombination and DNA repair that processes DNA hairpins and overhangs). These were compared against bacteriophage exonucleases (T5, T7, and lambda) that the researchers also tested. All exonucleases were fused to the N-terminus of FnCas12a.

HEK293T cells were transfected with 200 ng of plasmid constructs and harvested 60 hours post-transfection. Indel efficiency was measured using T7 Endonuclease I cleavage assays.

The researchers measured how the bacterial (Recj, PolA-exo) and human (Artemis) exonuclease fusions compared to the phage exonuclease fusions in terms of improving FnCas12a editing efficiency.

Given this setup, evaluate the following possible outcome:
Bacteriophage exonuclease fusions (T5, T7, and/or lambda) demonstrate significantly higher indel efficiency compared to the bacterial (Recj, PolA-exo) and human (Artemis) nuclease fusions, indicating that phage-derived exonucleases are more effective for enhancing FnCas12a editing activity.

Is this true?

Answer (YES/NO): NO